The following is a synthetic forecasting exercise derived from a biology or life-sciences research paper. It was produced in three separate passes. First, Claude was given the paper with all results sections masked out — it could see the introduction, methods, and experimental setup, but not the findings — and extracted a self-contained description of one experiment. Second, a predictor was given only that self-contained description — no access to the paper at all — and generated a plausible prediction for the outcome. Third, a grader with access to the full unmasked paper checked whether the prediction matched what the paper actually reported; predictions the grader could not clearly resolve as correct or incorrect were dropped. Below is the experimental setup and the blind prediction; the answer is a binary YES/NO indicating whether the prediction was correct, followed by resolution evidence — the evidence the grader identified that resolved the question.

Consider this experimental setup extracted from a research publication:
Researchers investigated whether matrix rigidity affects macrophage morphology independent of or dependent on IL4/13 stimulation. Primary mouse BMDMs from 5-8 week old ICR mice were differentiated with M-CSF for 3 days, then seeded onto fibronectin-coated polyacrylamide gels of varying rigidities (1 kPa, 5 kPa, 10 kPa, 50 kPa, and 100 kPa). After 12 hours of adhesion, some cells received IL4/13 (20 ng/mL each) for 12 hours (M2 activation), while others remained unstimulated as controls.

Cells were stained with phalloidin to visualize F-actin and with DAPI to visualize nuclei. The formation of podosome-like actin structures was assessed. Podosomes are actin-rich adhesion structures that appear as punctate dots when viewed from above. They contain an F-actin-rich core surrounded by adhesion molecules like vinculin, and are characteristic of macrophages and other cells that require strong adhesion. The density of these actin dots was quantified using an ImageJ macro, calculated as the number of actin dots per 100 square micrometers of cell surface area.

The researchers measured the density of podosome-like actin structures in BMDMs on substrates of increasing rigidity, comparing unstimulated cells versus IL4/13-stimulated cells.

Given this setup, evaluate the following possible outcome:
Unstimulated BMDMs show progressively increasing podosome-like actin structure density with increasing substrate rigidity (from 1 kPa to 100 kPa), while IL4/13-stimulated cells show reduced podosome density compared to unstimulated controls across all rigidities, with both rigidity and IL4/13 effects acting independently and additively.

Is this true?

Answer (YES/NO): NO